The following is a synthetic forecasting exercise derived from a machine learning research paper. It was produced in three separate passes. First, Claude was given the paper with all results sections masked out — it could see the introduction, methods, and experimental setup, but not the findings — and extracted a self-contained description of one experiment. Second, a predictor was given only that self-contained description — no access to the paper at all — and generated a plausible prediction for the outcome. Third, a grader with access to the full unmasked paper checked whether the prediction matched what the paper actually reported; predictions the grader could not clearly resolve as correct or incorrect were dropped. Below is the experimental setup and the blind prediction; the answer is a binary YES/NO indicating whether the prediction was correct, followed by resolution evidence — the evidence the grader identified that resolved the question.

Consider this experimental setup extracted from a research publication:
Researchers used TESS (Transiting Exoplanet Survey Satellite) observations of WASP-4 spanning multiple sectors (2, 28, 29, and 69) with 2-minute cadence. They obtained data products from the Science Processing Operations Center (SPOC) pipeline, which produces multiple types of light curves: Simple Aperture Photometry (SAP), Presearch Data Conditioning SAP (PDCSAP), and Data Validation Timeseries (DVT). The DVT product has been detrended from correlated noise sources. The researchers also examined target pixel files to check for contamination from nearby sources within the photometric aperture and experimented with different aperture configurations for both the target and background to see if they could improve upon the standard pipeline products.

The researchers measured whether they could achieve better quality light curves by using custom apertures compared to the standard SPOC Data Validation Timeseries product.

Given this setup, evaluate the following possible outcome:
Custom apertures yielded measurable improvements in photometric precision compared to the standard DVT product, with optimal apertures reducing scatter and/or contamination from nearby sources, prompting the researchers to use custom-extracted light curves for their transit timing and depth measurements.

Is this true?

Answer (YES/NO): NO